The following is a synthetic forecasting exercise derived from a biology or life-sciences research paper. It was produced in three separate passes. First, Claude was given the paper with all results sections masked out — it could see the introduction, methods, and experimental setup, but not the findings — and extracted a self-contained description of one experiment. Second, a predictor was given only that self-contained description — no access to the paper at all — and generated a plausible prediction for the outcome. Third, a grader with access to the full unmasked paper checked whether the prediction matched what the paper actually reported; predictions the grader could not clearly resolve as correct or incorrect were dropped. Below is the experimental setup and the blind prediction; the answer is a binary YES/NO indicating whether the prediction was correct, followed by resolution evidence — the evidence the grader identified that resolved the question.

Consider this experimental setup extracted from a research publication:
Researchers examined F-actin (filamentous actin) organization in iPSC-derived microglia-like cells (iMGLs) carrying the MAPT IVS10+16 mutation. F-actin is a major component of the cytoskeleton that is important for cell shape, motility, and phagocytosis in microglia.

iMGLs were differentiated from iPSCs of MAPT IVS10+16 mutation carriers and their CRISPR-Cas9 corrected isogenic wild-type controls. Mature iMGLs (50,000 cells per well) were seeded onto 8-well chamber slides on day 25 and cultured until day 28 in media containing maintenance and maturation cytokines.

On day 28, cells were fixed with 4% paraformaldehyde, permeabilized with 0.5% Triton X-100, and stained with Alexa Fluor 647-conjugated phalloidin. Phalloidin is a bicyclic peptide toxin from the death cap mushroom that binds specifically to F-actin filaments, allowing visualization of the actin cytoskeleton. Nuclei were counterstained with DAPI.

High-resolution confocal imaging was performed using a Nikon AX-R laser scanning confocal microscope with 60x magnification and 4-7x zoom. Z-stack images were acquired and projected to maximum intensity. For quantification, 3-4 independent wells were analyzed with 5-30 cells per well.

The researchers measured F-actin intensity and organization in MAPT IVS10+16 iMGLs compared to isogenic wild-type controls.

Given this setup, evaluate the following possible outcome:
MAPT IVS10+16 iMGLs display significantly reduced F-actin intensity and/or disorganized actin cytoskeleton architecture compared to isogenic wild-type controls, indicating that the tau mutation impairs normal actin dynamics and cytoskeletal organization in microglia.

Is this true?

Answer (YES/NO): YES